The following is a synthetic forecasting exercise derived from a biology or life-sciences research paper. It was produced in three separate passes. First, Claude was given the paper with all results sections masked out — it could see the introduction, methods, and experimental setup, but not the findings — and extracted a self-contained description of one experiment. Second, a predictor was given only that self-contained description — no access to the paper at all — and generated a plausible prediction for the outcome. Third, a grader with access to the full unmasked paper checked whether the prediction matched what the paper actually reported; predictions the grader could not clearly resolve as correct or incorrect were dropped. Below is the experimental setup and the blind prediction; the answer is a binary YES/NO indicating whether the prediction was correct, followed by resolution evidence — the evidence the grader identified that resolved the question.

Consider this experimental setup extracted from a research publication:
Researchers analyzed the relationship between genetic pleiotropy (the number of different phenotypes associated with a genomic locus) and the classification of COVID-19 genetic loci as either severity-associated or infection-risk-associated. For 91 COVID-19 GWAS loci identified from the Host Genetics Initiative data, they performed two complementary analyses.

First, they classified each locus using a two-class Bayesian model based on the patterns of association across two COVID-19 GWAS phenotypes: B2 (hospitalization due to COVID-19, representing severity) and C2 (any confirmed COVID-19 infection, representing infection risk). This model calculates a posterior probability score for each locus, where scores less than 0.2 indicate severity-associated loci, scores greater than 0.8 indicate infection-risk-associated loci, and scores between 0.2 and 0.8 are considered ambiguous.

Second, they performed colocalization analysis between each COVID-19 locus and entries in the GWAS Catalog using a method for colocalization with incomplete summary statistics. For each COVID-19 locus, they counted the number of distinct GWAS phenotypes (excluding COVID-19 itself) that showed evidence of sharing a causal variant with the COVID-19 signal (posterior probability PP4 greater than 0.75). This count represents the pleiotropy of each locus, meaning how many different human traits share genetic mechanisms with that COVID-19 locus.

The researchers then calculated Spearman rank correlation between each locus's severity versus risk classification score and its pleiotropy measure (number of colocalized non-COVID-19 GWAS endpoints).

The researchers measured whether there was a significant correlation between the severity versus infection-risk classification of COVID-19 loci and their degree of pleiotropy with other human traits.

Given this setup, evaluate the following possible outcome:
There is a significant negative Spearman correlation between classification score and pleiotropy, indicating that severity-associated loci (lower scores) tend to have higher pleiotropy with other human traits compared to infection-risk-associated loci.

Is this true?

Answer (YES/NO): NO